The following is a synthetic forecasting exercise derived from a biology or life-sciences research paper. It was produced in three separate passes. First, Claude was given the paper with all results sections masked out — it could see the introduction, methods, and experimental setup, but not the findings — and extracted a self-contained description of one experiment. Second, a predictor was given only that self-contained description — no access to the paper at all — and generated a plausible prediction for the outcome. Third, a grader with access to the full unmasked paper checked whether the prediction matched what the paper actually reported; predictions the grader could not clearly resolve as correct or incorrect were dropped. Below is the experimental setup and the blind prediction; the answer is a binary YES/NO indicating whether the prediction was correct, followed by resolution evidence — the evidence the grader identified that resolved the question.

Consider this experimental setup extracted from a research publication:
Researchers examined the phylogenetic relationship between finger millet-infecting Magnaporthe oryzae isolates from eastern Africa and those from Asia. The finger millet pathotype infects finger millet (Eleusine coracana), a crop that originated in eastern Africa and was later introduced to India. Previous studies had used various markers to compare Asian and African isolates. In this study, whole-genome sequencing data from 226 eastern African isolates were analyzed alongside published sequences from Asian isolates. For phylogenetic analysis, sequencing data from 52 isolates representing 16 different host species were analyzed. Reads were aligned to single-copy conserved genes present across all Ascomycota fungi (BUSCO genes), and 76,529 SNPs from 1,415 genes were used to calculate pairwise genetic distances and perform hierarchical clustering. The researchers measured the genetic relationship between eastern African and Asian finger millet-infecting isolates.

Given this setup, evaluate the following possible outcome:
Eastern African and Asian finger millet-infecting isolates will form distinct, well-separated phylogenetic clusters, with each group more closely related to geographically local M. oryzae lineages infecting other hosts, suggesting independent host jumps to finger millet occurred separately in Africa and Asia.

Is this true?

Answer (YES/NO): NO